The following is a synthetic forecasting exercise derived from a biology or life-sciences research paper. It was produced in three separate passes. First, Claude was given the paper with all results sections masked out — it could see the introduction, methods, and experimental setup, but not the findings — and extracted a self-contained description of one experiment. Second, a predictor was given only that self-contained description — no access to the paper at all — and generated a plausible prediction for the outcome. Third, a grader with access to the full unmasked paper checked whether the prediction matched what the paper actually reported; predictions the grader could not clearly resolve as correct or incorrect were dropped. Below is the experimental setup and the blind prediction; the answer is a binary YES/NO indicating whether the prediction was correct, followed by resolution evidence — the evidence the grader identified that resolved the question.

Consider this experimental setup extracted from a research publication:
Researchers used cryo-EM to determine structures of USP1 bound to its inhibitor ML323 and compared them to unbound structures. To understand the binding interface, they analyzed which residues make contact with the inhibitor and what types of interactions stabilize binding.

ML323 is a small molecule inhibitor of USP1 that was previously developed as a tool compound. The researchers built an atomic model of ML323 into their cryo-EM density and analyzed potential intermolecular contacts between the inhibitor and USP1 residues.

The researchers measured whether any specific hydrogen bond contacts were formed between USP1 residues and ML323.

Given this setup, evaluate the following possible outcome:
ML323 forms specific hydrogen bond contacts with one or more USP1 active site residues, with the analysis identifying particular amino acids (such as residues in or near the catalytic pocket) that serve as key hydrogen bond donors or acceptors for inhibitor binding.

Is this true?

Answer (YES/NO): NO